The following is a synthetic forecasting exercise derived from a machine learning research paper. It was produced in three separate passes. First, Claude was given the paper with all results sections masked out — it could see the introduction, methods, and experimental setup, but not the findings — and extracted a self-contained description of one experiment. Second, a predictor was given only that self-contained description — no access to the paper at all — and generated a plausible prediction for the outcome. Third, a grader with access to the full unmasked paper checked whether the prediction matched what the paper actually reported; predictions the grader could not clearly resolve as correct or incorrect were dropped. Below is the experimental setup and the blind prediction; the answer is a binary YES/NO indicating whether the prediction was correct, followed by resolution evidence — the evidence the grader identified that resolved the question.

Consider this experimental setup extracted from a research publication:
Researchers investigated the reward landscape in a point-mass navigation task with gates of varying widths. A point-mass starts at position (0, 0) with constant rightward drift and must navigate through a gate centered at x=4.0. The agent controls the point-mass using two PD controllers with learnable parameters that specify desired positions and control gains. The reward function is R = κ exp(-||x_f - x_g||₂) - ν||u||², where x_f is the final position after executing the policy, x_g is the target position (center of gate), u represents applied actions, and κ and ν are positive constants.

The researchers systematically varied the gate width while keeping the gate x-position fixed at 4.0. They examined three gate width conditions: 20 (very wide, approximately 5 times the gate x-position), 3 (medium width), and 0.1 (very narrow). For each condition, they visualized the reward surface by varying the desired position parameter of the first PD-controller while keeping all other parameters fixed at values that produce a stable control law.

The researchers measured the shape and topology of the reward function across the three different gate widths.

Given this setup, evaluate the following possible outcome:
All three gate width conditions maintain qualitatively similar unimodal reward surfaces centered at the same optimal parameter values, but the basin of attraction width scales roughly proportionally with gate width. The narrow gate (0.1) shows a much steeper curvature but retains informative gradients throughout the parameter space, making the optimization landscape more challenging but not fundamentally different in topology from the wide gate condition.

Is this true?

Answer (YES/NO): NO